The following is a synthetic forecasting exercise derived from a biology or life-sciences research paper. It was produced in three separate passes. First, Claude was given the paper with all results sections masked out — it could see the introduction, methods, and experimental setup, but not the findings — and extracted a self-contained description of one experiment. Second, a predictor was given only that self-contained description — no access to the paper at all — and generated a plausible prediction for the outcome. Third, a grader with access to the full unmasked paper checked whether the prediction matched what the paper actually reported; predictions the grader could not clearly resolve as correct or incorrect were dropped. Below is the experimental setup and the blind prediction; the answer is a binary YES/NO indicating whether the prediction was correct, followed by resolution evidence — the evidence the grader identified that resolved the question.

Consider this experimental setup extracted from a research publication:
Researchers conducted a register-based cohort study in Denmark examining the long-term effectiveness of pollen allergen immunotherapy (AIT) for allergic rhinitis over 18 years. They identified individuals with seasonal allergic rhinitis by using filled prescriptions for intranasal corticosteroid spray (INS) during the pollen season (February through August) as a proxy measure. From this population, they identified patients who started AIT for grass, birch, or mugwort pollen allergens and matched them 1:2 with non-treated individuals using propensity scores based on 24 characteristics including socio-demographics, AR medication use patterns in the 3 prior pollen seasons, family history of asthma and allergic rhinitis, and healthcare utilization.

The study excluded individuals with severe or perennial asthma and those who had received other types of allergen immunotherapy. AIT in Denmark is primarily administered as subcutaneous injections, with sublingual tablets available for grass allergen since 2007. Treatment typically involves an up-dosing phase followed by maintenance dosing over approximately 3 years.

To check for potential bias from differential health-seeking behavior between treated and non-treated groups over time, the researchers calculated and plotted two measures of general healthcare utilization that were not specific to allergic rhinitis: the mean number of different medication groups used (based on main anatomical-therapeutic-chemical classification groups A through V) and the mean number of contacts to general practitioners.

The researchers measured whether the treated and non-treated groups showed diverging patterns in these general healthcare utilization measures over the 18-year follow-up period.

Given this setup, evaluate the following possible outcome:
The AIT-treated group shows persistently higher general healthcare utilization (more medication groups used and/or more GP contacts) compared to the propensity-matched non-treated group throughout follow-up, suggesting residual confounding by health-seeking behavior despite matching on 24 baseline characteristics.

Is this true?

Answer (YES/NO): NO